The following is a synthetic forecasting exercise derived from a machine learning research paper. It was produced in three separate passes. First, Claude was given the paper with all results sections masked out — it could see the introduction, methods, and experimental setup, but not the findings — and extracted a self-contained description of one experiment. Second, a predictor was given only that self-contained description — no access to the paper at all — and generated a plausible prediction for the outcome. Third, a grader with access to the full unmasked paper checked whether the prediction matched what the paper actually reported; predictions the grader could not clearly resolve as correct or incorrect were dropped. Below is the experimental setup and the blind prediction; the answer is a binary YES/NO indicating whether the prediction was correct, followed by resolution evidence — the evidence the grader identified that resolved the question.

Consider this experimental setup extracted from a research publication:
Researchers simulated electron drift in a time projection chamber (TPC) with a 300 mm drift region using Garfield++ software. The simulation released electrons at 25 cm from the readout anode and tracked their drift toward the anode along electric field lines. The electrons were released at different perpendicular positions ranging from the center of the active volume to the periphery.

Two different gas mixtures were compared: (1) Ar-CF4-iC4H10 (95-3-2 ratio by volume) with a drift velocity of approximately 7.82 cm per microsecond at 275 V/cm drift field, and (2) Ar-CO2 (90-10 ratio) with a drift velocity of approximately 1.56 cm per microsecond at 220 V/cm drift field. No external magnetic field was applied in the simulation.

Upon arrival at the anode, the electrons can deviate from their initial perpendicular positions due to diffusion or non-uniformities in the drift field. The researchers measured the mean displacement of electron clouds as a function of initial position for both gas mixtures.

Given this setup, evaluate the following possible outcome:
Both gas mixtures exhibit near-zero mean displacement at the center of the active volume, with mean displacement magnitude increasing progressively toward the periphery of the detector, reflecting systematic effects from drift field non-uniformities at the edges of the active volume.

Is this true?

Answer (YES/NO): YES